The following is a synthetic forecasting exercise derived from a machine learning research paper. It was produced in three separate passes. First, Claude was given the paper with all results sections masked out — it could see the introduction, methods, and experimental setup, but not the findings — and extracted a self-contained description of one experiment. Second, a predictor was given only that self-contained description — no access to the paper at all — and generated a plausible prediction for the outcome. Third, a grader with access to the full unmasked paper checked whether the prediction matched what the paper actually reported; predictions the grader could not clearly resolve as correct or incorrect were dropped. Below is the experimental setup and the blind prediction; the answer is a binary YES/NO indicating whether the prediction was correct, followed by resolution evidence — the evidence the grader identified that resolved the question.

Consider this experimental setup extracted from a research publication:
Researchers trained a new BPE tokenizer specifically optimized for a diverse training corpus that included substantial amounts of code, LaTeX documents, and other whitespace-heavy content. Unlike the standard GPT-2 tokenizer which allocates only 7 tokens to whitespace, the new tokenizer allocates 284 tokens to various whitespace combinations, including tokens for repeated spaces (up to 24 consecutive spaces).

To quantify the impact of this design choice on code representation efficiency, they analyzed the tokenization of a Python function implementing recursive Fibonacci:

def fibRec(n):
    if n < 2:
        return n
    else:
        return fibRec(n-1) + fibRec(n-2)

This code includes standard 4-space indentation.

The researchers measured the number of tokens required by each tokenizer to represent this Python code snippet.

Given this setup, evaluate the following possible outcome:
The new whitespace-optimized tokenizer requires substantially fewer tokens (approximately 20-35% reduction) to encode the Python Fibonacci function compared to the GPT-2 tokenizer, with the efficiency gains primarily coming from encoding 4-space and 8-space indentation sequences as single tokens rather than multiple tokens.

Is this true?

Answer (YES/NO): YES